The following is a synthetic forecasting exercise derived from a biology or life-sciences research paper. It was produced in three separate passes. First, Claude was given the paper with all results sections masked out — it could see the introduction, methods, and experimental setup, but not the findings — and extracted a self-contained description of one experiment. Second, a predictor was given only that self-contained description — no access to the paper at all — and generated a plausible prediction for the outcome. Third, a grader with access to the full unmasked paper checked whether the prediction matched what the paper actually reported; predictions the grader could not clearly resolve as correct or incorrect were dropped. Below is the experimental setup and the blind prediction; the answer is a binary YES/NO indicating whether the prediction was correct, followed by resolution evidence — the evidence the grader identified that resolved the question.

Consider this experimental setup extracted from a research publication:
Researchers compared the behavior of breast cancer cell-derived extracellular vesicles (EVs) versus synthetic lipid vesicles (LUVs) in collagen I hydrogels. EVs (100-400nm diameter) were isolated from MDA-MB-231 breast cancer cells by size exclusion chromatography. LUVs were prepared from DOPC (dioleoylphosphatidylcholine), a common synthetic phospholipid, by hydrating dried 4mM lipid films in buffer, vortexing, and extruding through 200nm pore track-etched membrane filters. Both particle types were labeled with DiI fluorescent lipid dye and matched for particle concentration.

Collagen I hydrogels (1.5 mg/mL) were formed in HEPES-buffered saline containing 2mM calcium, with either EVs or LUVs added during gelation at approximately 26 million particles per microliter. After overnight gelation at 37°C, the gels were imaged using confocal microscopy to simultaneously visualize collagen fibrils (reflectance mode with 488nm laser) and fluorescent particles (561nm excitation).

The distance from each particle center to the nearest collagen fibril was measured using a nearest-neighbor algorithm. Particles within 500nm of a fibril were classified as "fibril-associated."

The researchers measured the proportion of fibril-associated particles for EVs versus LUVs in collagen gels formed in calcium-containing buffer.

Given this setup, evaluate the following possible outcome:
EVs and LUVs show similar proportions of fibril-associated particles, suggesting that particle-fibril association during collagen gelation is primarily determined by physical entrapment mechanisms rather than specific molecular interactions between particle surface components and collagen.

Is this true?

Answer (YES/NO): NO